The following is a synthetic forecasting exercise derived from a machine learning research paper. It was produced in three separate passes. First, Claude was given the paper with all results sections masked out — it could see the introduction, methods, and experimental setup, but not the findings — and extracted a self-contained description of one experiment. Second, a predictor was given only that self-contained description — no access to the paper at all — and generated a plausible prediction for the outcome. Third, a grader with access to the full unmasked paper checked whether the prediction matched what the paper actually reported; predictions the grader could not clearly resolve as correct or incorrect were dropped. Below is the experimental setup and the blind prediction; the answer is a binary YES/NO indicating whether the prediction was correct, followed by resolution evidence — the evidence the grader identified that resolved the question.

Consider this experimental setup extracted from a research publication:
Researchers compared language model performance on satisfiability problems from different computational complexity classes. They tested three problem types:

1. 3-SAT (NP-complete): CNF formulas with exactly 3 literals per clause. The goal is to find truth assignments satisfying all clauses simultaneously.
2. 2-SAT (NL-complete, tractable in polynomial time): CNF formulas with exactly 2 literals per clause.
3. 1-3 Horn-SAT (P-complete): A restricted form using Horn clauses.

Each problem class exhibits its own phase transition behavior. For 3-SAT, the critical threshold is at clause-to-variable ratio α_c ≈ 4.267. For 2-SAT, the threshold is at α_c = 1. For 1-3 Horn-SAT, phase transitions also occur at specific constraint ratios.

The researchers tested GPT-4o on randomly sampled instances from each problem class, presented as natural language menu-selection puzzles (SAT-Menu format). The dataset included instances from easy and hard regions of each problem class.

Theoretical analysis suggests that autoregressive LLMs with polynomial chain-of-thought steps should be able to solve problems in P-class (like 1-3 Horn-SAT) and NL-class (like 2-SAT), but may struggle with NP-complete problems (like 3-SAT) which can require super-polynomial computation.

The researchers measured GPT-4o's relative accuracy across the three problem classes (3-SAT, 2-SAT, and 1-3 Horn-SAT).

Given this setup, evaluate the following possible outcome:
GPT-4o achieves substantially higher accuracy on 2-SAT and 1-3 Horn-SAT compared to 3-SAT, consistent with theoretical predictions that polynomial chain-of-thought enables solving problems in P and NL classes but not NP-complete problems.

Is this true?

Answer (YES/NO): NO